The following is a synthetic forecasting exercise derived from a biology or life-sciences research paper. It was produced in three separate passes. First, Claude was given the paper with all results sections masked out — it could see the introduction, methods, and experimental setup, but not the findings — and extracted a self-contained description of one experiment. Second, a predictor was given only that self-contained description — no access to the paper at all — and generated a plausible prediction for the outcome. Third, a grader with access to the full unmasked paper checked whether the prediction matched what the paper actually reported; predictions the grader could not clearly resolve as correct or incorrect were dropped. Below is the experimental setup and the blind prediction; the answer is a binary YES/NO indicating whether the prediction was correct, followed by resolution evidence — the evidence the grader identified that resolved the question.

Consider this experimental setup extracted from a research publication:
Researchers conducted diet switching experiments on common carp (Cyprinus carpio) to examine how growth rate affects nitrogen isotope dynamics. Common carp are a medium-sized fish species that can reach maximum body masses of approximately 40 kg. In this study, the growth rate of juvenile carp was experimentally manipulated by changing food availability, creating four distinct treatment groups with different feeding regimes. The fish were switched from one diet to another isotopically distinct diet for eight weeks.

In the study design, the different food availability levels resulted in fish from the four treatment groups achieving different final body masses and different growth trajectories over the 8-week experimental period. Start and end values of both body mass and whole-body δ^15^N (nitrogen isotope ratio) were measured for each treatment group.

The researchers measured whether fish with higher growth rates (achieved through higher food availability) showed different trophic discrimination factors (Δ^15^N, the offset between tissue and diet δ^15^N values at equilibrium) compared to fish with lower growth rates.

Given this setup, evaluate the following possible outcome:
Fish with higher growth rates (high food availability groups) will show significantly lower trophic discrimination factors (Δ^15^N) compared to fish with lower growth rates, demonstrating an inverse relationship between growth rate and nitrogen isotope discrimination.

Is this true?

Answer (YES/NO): YES